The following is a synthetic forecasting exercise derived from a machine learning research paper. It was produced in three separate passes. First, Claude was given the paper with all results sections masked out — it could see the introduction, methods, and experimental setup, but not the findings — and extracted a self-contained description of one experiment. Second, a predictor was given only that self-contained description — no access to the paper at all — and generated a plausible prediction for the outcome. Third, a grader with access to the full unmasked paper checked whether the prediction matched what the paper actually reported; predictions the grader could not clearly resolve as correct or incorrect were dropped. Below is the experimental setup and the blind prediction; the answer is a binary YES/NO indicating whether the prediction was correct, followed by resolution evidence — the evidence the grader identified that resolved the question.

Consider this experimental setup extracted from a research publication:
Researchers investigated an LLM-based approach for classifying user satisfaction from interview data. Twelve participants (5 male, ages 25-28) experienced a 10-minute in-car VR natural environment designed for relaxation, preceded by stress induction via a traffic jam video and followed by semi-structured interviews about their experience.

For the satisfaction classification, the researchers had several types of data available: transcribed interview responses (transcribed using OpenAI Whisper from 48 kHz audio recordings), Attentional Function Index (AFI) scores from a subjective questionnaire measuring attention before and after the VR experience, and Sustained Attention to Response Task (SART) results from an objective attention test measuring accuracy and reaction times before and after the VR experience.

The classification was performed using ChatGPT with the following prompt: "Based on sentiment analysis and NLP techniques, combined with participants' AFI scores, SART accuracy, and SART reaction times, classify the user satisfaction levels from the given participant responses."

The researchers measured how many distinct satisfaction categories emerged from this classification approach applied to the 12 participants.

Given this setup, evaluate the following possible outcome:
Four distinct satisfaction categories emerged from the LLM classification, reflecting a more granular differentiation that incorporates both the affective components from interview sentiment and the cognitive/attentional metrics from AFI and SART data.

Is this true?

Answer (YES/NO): NO